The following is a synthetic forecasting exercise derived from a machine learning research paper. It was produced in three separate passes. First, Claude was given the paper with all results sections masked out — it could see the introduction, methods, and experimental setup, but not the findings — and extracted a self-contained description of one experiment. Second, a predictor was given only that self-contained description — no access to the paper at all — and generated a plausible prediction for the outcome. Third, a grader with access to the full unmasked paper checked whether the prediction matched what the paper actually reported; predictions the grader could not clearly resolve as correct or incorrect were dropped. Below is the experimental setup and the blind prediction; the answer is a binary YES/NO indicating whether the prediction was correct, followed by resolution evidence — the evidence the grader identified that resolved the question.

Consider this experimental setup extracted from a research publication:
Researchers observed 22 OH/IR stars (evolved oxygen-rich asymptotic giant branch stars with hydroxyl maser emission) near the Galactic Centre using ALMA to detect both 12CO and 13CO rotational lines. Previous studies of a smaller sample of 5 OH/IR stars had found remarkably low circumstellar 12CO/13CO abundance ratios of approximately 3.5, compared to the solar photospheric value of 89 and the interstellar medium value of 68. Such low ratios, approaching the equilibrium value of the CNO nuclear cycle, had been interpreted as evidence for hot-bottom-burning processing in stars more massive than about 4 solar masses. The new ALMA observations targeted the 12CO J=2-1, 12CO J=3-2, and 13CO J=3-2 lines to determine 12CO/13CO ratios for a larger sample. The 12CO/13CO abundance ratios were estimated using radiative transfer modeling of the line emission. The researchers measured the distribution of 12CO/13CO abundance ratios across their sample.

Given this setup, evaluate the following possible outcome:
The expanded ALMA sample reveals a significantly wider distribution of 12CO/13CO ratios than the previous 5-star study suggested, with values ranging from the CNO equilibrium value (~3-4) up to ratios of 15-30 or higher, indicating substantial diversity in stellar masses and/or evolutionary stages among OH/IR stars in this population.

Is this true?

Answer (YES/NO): NO